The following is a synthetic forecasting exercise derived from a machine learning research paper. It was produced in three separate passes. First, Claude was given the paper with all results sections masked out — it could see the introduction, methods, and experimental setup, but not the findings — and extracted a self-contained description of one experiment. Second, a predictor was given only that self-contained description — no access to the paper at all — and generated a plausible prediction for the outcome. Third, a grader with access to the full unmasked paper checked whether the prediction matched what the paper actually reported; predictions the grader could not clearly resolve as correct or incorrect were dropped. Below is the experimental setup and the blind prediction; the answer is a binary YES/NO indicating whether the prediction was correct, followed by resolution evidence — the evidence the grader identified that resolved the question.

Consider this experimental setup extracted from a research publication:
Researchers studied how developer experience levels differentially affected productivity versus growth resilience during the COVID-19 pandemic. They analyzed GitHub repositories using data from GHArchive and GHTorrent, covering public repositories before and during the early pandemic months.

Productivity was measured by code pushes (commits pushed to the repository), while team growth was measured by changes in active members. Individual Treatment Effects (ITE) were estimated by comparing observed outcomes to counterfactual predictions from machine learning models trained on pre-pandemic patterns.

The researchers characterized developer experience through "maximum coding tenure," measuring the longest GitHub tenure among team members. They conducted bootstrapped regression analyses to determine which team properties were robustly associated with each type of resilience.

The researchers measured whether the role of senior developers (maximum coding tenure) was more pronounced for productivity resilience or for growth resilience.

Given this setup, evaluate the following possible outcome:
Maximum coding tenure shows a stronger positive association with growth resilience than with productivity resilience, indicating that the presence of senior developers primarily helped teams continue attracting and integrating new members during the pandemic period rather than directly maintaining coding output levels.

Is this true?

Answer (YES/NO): NO